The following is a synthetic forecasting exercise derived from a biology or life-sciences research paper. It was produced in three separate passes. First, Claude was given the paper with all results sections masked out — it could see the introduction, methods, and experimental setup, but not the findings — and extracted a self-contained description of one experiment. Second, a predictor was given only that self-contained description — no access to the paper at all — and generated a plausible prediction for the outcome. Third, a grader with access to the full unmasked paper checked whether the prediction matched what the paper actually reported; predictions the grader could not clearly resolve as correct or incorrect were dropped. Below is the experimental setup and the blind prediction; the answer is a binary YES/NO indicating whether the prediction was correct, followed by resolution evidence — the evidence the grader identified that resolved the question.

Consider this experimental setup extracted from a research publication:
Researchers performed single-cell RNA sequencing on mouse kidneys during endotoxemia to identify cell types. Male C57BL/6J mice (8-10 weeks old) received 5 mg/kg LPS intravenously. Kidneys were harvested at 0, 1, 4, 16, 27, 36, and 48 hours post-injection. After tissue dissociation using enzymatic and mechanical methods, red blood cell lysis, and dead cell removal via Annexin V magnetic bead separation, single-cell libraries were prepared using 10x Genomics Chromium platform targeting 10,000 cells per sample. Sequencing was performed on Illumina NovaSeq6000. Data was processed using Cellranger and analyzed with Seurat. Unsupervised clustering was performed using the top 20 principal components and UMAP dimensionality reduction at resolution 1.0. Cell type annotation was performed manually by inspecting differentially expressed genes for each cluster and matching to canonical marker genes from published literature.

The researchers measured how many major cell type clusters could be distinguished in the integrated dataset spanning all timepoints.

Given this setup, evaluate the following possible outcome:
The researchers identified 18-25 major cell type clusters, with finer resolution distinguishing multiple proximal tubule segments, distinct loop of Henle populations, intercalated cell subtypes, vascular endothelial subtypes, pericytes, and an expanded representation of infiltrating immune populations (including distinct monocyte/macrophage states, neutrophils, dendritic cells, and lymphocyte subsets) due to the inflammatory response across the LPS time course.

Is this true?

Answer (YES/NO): NO